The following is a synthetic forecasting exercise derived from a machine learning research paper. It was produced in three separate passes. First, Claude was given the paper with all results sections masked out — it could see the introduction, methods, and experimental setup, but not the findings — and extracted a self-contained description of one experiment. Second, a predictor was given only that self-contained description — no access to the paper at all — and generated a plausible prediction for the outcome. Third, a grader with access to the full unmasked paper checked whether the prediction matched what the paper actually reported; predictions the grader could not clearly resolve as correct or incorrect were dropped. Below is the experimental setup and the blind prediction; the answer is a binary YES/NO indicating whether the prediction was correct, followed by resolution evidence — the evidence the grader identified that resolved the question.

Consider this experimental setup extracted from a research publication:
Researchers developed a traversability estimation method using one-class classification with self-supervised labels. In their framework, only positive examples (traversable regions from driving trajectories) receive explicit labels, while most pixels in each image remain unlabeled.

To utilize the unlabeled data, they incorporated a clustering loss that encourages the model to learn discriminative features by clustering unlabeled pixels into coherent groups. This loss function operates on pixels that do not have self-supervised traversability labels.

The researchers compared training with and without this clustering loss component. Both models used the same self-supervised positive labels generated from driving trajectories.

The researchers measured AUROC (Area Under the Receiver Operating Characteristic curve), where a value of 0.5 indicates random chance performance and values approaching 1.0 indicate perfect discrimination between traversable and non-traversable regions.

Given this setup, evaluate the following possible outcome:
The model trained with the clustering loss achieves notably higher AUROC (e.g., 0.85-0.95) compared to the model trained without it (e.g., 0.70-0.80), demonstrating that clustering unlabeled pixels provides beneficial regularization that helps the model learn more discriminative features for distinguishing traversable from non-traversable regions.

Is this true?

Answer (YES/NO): NO